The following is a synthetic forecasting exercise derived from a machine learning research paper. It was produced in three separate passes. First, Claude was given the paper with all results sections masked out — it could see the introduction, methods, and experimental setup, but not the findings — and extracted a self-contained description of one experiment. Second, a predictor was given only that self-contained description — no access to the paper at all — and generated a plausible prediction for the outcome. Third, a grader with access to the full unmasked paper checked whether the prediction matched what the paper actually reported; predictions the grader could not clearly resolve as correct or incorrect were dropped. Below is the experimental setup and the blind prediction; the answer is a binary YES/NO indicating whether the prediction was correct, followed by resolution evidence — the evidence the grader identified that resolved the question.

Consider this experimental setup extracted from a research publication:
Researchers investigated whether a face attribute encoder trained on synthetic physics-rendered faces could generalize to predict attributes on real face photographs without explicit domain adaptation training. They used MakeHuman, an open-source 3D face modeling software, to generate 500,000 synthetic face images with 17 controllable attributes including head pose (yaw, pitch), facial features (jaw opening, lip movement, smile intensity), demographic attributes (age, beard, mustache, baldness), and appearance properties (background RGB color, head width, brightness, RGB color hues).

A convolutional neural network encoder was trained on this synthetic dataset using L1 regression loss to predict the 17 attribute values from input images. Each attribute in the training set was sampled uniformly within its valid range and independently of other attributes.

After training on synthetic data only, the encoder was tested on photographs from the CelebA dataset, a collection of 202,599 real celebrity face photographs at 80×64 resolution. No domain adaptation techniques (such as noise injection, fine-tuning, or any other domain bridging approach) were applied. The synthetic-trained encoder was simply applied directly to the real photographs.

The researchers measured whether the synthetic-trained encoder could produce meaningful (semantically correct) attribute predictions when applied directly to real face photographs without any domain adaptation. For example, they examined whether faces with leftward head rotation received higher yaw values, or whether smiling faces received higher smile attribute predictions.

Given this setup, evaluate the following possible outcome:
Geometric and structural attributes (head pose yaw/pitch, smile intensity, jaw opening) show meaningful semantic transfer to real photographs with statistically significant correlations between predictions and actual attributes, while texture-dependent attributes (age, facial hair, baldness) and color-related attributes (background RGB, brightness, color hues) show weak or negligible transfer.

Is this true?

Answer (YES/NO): NO